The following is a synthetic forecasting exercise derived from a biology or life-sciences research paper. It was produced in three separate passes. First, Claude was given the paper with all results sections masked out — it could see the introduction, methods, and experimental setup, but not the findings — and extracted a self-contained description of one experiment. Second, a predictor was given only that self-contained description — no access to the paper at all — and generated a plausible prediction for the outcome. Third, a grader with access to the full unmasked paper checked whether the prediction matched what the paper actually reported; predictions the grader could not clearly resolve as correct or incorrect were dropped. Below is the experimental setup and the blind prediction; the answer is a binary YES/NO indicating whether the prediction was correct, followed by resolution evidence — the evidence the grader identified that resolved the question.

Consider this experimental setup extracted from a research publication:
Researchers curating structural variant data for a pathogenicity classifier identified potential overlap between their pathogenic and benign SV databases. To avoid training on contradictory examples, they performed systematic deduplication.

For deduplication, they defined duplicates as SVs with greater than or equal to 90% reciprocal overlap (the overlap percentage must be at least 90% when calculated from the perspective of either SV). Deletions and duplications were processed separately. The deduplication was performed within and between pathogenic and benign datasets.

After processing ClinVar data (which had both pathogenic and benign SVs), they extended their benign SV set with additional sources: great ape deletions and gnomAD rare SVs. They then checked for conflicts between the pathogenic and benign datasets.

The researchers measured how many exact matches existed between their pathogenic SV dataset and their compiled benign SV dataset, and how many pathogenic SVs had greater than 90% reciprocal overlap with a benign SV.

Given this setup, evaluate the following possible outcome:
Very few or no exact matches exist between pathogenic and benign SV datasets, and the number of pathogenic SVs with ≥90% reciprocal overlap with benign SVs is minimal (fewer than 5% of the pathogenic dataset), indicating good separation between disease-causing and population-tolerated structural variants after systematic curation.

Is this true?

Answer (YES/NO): YES